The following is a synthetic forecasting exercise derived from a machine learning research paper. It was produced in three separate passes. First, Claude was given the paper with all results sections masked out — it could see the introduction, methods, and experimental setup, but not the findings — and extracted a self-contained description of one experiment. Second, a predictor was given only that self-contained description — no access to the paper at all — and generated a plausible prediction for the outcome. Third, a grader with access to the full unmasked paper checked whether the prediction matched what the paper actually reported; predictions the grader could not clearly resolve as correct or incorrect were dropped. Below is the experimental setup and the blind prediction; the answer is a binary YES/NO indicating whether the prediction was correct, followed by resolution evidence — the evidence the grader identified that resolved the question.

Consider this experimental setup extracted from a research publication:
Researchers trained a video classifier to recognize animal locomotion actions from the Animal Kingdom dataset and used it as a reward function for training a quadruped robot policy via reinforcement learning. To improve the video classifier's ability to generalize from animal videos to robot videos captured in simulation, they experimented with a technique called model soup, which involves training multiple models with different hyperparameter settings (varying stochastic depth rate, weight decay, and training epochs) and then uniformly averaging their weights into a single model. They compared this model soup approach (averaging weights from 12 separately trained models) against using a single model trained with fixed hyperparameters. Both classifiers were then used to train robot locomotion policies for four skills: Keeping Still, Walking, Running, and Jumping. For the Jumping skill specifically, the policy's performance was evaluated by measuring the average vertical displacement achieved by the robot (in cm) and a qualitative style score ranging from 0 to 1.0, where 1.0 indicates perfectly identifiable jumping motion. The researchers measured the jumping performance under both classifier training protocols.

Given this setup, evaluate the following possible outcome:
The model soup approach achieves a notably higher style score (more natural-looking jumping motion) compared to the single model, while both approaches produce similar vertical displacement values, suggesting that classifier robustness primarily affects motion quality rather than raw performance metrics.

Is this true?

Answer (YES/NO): NO